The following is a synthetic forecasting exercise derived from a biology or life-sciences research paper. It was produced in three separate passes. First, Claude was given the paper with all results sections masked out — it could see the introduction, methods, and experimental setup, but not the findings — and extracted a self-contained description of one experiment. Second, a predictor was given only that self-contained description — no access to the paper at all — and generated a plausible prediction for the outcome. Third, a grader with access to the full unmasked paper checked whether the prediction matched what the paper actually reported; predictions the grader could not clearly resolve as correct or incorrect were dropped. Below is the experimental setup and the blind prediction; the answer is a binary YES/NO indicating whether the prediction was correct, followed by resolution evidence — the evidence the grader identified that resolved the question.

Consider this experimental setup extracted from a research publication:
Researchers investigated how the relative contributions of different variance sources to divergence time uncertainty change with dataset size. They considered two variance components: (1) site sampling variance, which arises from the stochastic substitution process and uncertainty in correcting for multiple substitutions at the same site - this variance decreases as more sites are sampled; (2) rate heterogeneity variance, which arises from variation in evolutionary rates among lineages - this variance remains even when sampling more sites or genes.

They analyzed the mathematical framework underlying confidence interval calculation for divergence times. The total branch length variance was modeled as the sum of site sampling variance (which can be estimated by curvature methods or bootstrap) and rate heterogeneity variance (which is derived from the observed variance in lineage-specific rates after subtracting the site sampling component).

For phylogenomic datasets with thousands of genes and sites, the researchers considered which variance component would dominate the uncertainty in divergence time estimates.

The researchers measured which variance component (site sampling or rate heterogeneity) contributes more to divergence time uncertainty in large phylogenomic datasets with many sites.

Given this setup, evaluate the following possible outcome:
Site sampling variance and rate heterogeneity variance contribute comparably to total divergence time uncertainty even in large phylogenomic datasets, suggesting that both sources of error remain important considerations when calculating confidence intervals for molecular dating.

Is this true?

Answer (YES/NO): NO